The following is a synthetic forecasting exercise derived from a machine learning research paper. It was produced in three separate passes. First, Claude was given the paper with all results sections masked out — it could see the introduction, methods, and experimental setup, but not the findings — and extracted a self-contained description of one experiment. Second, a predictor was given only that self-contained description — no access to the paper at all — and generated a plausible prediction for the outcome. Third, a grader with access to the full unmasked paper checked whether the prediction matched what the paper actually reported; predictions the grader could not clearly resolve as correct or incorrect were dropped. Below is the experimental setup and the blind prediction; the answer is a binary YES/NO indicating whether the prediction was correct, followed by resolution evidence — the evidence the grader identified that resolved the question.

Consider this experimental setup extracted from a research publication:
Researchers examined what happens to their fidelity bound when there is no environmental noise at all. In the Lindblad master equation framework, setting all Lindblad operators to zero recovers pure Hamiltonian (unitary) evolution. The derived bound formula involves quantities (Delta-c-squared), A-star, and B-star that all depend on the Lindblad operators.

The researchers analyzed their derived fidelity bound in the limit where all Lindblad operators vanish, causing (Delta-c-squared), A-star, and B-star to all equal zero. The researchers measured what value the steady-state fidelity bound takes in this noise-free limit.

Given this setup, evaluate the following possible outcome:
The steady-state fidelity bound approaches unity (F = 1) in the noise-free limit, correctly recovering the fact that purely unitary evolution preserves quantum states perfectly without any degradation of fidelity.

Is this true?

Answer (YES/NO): YES